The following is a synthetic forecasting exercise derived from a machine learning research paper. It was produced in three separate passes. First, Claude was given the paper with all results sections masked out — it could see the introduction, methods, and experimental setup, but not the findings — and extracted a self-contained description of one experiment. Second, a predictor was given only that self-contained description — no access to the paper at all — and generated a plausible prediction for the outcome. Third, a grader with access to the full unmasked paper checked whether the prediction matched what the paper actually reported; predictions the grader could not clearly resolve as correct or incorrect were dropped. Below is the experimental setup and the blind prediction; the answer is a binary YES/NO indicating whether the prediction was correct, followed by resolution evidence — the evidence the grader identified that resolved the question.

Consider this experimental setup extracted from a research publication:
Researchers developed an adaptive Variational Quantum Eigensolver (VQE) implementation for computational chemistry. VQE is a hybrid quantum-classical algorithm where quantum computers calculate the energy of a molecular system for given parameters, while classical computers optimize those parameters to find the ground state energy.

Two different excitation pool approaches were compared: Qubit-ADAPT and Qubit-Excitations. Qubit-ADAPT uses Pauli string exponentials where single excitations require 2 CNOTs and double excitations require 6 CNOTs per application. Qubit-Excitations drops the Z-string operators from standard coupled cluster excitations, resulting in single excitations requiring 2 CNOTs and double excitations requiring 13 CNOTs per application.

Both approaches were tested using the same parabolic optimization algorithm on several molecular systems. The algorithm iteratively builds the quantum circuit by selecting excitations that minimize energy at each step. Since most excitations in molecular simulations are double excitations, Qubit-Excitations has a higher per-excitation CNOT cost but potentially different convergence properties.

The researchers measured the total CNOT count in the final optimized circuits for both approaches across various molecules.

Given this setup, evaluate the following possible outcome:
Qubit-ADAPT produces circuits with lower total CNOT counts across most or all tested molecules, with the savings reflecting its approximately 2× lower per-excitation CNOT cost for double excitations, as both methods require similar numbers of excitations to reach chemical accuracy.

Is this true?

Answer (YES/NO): NO